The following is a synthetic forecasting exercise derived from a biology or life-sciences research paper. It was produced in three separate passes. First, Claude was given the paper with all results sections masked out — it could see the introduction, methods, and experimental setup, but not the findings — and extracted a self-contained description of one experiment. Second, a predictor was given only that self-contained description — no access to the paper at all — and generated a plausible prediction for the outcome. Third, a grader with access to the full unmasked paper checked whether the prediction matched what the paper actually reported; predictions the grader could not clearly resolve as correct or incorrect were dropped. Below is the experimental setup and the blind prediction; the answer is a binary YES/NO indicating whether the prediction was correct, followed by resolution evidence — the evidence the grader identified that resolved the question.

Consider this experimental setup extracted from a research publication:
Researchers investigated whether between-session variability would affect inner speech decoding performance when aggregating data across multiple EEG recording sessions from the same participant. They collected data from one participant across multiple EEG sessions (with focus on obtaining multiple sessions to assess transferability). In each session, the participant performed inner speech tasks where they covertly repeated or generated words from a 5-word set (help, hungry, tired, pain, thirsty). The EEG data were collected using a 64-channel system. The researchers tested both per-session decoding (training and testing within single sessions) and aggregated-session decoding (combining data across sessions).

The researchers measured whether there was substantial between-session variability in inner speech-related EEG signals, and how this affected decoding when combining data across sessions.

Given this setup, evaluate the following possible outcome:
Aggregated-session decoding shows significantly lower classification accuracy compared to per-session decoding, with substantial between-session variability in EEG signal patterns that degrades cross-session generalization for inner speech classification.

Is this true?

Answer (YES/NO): NO